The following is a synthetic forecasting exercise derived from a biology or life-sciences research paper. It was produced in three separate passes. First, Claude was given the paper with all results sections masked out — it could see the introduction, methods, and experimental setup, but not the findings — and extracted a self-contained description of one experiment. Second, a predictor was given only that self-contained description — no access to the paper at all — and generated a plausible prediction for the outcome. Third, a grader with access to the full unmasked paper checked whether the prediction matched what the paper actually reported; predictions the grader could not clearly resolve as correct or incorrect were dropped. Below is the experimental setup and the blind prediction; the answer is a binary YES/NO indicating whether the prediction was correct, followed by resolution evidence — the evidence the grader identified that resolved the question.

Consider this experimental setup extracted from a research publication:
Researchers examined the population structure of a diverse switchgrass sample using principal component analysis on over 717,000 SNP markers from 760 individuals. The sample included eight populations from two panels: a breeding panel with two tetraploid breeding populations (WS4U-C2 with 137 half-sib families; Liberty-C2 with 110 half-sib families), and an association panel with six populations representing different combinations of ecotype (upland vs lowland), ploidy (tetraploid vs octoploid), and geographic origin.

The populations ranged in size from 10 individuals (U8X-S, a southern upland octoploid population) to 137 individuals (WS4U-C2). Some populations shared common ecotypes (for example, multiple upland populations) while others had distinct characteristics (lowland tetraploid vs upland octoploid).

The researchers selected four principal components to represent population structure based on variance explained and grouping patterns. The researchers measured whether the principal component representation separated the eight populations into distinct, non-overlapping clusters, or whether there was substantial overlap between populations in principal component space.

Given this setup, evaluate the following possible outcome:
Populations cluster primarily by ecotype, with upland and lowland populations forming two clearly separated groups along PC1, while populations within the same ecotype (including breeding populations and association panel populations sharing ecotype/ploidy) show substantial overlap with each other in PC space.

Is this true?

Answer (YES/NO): NO